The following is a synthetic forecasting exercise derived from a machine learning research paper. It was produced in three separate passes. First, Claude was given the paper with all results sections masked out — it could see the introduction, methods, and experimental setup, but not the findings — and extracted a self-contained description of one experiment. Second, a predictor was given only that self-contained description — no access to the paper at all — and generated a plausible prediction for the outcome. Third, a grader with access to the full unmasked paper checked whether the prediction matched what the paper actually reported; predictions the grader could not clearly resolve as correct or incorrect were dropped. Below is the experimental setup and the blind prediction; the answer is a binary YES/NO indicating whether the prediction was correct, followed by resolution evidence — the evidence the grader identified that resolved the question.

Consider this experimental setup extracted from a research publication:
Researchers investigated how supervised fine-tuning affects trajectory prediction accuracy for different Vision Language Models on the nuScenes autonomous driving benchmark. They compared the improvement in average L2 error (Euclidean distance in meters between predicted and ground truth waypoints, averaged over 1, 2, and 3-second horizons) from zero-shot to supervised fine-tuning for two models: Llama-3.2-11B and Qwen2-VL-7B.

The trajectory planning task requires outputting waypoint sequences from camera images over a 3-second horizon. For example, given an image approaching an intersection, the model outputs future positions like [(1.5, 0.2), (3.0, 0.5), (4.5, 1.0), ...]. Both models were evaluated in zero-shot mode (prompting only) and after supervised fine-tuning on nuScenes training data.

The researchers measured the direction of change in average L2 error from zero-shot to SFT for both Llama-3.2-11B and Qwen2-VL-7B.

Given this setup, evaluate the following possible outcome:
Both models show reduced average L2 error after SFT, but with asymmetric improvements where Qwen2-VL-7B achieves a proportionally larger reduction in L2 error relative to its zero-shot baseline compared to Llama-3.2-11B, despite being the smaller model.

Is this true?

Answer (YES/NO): NO